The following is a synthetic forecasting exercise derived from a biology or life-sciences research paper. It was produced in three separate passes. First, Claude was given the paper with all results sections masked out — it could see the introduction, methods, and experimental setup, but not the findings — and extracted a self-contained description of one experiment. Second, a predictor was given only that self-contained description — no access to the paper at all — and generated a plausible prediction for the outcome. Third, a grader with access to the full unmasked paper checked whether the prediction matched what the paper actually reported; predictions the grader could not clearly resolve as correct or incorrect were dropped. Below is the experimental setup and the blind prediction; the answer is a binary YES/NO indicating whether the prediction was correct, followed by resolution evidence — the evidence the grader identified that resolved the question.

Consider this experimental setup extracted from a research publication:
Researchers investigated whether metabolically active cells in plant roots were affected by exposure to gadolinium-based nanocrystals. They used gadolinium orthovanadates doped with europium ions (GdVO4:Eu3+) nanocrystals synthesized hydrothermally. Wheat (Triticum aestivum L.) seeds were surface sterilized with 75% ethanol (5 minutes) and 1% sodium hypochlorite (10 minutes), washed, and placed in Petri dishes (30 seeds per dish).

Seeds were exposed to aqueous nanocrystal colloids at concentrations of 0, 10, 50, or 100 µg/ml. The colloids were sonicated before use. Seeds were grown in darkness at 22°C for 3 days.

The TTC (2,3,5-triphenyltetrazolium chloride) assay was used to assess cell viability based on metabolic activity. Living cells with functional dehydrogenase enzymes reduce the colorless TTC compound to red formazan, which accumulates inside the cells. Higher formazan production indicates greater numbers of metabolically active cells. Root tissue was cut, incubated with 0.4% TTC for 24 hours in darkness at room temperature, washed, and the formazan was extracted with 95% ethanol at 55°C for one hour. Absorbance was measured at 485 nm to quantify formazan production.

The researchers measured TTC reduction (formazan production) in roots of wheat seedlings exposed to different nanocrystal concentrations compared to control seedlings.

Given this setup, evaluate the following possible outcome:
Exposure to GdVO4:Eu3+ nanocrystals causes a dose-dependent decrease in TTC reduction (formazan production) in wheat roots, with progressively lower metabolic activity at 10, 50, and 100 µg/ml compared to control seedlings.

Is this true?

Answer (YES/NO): NO